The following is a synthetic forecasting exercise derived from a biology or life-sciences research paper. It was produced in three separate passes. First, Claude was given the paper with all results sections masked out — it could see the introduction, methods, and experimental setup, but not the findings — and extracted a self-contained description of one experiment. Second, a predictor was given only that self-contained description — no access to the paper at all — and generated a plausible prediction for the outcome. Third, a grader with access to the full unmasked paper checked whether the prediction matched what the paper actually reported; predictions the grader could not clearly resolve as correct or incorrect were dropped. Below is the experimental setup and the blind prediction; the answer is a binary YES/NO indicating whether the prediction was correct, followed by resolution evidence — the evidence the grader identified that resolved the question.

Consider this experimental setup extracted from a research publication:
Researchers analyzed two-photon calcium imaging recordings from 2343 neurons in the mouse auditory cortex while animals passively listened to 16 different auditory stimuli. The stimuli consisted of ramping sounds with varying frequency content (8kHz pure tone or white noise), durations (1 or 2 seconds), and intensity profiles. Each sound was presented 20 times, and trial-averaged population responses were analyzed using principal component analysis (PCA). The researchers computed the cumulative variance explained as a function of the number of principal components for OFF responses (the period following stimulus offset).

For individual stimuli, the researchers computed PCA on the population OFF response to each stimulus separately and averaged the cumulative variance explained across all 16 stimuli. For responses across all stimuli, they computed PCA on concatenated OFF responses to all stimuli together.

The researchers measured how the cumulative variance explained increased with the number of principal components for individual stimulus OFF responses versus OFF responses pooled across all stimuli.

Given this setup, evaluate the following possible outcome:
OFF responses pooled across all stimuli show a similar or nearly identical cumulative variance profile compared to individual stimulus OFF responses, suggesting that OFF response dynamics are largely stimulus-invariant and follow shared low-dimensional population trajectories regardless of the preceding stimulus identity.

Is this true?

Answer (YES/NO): NO